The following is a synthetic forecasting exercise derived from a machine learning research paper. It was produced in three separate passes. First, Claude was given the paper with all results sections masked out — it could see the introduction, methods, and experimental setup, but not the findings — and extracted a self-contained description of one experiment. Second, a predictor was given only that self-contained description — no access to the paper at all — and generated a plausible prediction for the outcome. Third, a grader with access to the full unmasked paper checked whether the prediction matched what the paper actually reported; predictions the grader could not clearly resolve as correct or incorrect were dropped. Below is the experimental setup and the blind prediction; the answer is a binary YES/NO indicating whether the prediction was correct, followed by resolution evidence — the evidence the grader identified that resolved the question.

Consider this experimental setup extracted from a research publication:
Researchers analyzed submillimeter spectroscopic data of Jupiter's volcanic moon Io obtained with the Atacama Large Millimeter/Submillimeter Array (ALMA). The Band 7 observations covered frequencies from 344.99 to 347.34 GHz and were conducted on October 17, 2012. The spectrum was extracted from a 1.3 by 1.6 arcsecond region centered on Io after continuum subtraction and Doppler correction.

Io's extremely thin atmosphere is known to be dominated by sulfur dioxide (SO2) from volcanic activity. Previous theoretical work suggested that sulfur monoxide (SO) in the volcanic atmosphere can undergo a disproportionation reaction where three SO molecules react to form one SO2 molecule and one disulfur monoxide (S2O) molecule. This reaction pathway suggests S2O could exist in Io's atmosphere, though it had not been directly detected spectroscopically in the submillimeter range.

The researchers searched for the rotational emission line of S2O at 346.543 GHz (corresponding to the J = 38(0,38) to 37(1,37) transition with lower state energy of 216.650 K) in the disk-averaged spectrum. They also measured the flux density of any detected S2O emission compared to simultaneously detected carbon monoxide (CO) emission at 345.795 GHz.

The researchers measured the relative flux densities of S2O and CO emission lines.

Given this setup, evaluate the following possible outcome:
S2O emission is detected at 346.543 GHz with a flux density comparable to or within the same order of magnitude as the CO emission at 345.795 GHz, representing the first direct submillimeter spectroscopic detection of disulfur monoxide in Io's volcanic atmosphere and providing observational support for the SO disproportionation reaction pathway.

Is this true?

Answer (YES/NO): YES